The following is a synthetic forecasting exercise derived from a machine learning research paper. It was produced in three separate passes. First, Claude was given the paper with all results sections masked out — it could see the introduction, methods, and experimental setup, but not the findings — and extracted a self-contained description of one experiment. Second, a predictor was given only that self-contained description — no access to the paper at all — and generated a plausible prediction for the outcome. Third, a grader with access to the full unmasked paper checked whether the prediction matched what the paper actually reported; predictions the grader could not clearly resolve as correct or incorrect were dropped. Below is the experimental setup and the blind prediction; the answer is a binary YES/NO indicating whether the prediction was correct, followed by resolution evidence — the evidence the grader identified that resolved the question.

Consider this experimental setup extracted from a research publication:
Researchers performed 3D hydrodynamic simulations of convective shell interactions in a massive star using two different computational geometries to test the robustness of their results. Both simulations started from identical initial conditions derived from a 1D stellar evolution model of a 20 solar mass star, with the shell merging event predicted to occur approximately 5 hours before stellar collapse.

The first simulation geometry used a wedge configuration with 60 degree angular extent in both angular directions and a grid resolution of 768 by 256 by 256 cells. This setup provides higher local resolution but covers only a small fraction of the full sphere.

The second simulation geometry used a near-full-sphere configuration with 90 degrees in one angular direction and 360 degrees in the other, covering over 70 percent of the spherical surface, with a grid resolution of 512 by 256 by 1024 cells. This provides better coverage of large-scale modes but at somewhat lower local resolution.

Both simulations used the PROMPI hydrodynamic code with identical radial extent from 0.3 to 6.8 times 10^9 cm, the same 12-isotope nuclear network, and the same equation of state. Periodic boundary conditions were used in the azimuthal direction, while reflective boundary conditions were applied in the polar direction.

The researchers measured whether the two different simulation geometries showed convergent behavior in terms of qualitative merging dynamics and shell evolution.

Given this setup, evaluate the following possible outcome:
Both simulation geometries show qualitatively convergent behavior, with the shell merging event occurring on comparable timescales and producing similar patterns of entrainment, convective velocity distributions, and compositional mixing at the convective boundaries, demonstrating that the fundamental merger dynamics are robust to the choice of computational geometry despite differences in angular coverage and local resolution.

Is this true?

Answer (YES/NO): YES